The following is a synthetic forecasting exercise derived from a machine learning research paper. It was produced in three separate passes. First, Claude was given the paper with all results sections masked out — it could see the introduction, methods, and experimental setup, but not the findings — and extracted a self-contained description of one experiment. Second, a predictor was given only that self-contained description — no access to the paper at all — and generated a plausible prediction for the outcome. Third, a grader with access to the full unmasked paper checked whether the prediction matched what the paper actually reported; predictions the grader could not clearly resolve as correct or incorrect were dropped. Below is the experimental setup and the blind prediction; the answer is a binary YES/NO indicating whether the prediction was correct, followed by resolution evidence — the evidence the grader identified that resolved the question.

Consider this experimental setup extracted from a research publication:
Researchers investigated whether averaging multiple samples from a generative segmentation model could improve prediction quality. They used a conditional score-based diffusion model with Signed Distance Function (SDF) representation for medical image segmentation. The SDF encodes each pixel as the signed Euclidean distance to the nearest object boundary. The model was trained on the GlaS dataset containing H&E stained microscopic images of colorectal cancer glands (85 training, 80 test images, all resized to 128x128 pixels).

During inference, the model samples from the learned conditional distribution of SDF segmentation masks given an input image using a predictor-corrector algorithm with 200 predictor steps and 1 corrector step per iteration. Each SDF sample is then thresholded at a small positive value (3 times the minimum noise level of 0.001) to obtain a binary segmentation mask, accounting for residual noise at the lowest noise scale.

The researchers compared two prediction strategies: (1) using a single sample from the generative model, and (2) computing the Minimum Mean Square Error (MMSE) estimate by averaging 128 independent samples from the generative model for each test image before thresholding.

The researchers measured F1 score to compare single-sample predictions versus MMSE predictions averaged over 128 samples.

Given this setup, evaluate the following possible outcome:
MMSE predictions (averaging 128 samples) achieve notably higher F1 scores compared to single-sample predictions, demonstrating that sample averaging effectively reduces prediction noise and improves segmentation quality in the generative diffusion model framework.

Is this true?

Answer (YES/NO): YES